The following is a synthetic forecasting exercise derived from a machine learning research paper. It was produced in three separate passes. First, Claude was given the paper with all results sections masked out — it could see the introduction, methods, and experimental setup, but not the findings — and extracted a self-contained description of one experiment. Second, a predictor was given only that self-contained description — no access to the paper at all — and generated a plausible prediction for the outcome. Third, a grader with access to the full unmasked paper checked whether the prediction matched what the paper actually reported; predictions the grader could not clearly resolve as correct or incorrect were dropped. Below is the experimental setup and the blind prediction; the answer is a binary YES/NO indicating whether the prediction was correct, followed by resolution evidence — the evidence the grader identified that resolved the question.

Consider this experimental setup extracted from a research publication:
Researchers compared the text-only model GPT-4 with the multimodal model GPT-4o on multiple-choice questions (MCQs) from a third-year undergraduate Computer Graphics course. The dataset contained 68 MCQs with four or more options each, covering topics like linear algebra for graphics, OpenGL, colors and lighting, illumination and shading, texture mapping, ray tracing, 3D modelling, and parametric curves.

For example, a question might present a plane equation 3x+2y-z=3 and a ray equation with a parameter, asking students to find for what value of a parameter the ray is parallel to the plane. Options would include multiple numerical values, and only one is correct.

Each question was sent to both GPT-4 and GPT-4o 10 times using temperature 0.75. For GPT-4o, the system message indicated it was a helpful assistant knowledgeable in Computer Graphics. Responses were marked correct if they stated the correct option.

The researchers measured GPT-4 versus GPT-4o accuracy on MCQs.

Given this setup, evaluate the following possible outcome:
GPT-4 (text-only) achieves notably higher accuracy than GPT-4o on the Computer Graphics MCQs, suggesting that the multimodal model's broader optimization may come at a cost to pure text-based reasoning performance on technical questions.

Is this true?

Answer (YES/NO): NO